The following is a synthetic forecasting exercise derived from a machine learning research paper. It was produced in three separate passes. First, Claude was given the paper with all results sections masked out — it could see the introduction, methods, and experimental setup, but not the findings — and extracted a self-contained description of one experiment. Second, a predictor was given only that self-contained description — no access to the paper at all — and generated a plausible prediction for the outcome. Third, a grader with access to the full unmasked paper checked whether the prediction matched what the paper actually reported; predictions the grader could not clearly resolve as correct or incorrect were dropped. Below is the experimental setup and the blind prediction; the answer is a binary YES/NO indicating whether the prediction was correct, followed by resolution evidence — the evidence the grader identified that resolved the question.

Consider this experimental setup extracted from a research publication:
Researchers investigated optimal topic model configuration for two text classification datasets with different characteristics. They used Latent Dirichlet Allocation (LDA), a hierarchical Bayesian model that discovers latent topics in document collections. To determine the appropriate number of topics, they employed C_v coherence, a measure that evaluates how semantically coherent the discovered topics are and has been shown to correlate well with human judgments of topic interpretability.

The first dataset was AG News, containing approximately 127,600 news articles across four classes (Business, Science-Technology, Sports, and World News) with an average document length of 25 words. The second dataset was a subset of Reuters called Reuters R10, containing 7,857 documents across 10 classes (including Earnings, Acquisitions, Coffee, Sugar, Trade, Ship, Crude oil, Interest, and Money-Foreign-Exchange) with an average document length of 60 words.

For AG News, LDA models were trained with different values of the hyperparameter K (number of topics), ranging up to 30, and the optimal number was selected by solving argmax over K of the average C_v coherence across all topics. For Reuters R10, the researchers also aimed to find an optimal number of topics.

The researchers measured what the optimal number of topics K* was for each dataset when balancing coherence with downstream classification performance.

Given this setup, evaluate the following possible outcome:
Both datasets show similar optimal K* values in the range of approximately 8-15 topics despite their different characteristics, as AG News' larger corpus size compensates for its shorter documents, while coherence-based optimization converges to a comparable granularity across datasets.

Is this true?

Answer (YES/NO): NO